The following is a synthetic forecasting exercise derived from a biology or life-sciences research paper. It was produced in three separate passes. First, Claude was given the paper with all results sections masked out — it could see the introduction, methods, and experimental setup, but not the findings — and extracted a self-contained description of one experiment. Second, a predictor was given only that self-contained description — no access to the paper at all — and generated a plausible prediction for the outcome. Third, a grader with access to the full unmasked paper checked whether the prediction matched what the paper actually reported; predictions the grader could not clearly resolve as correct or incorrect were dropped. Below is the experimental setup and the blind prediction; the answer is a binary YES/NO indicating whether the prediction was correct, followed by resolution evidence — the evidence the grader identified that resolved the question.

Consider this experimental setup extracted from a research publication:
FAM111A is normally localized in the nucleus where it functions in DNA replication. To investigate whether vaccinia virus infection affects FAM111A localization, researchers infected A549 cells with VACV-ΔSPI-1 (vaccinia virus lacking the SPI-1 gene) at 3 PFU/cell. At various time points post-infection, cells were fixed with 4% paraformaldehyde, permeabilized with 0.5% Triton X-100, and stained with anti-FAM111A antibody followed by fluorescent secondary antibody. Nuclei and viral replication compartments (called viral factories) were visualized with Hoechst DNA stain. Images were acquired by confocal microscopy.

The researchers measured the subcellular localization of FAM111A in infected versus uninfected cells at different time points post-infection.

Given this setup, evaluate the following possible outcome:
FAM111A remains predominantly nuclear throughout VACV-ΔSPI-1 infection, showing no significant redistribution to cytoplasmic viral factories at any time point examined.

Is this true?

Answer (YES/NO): NO